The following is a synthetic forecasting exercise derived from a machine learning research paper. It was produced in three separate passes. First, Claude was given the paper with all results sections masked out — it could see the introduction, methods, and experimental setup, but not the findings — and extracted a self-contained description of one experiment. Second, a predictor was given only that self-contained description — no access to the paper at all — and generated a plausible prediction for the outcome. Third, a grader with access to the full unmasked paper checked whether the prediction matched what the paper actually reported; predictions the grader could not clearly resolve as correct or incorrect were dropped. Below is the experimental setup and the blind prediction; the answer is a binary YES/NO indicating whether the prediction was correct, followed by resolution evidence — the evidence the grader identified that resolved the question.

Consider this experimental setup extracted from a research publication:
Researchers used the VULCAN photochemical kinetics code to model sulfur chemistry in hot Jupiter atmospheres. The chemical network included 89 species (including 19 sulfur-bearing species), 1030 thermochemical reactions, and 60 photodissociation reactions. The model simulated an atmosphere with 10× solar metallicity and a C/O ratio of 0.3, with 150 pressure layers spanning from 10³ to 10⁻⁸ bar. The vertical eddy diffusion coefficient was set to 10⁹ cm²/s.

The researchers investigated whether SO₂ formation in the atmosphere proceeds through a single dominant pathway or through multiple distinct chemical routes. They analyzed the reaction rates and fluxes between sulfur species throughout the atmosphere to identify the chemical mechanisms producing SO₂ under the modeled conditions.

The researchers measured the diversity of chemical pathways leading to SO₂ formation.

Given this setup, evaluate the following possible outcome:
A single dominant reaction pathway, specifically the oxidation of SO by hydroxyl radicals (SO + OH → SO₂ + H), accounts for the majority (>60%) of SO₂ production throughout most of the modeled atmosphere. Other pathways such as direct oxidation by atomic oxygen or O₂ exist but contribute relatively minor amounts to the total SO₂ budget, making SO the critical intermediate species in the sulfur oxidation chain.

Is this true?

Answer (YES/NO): NO